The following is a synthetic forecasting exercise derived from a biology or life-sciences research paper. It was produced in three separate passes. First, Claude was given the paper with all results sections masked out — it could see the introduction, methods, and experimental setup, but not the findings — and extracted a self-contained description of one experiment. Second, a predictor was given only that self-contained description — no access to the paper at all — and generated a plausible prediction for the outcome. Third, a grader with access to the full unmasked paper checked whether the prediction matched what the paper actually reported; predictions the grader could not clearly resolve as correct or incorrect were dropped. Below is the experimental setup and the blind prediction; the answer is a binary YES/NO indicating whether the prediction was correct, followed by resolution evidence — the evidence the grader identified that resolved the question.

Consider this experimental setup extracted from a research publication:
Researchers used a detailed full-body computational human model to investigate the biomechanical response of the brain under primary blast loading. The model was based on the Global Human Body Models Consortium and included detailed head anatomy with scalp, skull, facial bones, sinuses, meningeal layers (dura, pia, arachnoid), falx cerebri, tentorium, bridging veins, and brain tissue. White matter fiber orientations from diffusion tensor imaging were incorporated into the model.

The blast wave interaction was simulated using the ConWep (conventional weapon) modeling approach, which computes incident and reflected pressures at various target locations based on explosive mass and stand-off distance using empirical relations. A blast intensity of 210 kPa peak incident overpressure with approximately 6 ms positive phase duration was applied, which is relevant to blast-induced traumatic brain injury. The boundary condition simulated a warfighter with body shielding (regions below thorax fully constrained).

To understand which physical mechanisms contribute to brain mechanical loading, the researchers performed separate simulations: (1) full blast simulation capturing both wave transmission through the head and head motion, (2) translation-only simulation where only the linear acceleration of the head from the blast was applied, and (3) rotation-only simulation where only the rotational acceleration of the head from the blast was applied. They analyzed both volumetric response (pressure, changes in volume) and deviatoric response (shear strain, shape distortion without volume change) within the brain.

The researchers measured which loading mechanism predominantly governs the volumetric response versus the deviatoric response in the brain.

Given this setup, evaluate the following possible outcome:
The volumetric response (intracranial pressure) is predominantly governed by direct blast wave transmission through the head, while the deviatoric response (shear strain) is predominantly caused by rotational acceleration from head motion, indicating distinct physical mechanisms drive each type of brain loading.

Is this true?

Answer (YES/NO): NO